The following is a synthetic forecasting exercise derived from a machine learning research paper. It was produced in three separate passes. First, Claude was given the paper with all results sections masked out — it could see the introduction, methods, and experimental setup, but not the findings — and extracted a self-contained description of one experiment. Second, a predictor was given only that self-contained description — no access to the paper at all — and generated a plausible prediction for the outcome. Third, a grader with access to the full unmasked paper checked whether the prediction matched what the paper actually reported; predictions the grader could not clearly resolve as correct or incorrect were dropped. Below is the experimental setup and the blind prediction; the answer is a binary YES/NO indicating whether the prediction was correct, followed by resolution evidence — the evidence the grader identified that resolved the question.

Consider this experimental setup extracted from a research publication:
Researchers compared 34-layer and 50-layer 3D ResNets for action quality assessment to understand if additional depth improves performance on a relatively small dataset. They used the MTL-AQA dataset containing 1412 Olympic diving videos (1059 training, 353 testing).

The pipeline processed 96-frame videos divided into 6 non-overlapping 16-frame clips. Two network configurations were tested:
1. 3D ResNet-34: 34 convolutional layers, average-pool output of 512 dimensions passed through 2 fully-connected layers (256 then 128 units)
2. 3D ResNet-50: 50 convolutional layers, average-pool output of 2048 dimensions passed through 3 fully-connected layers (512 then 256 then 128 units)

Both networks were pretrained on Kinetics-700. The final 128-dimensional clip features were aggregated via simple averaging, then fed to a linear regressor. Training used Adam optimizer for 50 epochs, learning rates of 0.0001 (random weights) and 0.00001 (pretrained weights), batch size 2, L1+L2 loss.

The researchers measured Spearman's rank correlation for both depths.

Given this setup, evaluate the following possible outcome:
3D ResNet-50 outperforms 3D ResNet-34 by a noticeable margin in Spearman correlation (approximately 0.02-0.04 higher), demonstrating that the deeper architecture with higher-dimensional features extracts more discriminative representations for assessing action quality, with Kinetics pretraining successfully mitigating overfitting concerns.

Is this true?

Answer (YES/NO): NO